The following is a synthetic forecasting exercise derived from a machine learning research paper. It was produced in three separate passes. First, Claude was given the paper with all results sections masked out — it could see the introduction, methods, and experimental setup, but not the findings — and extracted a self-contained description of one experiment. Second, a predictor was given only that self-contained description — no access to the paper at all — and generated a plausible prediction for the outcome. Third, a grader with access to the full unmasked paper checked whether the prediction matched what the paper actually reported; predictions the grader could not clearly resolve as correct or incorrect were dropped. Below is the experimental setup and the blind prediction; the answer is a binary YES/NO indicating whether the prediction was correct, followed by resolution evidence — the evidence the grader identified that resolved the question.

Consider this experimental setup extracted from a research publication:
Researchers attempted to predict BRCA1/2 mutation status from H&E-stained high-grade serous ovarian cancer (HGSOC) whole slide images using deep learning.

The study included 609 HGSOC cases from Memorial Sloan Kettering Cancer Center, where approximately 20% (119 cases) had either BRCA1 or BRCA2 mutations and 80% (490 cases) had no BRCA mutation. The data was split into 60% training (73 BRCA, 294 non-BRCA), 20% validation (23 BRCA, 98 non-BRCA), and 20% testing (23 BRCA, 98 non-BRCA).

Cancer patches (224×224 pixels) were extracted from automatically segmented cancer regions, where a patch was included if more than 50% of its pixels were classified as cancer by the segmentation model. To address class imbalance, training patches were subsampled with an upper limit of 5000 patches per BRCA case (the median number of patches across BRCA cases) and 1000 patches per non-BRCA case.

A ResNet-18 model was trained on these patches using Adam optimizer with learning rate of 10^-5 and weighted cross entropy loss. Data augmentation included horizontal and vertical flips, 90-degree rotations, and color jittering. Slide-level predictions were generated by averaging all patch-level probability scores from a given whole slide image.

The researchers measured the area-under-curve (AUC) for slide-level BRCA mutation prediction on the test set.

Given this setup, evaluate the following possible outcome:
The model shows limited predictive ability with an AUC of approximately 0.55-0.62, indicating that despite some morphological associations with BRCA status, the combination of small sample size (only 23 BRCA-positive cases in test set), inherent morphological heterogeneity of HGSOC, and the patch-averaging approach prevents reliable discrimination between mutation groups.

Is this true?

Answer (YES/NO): NO